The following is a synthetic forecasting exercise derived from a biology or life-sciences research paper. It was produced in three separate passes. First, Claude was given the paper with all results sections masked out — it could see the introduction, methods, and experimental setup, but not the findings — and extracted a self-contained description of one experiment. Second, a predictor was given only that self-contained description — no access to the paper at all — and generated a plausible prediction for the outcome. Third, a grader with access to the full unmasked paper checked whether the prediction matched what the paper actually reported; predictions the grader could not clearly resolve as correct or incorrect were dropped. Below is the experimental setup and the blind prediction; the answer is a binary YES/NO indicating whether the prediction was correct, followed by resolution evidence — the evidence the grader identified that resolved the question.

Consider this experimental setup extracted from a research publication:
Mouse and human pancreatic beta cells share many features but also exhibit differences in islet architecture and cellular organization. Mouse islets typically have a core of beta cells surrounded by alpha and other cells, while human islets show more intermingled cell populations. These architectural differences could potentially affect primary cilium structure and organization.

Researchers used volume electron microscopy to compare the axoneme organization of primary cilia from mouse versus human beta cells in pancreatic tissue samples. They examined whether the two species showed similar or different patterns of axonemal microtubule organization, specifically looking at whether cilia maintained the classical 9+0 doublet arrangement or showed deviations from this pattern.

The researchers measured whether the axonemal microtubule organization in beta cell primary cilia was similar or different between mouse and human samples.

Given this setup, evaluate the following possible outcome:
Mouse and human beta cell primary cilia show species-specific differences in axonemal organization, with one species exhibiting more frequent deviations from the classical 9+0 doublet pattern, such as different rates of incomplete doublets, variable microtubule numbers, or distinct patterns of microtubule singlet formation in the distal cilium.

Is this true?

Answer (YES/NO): NO